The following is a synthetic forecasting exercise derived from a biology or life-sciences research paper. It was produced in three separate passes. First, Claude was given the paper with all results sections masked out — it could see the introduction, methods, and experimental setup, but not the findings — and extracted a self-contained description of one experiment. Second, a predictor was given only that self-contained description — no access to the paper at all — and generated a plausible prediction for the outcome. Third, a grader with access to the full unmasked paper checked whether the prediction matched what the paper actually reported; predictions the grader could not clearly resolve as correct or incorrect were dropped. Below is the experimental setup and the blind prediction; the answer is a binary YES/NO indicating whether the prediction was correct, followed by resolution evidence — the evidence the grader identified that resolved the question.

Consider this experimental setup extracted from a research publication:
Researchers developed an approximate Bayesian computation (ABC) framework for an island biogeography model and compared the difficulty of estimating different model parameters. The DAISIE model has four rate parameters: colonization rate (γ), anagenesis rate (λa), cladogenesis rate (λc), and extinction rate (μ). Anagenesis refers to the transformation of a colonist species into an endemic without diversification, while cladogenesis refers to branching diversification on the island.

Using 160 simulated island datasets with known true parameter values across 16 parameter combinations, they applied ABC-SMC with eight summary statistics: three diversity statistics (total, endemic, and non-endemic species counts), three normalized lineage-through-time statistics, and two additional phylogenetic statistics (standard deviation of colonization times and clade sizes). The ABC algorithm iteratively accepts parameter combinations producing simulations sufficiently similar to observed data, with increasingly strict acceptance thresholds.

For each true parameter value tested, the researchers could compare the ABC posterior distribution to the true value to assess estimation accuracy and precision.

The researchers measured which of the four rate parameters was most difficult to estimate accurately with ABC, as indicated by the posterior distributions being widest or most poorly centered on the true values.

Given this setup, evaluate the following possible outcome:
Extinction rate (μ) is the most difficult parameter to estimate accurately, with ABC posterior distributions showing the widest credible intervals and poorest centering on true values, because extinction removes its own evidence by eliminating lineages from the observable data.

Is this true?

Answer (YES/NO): YES